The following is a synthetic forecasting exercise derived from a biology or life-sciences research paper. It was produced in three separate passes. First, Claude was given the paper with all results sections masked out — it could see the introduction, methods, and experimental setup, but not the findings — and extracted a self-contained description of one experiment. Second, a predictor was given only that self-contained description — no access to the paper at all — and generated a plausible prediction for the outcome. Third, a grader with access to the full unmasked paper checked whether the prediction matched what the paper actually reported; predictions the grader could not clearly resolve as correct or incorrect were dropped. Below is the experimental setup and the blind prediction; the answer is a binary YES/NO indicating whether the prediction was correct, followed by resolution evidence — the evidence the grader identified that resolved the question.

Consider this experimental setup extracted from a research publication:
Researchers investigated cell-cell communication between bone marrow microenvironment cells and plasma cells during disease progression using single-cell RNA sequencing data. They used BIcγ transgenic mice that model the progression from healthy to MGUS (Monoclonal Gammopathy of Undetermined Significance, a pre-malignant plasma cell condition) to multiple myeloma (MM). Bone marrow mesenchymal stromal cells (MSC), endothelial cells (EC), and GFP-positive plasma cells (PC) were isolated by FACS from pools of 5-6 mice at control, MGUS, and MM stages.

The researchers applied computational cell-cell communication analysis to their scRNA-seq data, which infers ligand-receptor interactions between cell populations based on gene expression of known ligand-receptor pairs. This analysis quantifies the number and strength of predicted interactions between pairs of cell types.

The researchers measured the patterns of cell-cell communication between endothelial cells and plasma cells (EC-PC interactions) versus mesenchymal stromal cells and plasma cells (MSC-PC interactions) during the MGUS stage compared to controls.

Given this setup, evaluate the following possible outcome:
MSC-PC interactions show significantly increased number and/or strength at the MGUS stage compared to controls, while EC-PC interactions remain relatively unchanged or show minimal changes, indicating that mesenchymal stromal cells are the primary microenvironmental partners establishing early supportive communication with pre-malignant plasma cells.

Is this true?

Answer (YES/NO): NO